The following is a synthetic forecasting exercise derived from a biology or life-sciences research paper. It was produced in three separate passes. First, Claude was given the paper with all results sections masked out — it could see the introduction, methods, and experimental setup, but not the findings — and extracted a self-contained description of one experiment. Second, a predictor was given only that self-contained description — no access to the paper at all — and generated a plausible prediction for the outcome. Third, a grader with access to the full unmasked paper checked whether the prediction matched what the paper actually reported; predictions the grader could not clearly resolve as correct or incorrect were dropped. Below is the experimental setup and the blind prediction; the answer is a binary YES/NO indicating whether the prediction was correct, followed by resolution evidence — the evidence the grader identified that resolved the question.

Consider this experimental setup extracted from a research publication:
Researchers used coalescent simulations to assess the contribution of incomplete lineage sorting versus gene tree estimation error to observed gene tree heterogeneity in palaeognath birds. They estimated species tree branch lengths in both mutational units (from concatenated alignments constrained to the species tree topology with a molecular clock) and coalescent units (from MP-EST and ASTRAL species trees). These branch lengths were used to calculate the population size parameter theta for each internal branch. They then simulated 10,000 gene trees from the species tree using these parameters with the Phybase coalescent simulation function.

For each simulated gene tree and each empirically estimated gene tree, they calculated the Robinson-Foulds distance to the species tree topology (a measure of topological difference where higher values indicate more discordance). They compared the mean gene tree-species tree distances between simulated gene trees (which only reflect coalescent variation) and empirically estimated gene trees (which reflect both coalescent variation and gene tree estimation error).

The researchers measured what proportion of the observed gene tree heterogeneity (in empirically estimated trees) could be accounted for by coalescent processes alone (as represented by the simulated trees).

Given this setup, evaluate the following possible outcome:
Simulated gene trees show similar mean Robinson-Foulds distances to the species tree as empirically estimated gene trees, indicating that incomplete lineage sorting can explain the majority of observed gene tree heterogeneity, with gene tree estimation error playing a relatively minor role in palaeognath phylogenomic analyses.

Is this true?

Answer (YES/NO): YES